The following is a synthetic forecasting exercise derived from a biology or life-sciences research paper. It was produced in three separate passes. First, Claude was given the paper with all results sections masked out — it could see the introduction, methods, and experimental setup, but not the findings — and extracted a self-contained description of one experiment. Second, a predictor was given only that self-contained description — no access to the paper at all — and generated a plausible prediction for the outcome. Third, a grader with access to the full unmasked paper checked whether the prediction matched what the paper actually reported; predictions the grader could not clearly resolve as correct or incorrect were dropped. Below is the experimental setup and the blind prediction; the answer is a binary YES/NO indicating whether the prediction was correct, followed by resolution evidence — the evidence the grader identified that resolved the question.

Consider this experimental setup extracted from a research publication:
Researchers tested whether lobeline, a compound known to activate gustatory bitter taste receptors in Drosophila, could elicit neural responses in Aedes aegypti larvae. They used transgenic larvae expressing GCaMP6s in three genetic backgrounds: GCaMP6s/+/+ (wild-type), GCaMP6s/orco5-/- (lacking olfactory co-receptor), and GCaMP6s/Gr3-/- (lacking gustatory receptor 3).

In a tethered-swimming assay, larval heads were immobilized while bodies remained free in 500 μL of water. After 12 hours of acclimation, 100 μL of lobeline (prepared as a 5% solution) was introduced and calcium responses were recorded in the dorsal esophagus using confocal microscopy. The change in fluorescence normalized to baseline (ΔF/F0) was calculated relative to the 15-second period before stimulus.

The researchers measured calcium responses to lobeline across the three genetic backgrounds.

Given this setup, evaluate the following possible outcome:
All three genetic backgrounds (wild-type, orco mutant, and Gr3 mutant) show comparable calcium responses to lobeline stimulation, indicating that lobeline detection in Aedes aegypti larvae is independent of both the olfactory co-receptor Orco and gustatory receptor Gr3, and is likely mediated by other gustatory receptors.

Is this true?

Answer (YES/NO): NO